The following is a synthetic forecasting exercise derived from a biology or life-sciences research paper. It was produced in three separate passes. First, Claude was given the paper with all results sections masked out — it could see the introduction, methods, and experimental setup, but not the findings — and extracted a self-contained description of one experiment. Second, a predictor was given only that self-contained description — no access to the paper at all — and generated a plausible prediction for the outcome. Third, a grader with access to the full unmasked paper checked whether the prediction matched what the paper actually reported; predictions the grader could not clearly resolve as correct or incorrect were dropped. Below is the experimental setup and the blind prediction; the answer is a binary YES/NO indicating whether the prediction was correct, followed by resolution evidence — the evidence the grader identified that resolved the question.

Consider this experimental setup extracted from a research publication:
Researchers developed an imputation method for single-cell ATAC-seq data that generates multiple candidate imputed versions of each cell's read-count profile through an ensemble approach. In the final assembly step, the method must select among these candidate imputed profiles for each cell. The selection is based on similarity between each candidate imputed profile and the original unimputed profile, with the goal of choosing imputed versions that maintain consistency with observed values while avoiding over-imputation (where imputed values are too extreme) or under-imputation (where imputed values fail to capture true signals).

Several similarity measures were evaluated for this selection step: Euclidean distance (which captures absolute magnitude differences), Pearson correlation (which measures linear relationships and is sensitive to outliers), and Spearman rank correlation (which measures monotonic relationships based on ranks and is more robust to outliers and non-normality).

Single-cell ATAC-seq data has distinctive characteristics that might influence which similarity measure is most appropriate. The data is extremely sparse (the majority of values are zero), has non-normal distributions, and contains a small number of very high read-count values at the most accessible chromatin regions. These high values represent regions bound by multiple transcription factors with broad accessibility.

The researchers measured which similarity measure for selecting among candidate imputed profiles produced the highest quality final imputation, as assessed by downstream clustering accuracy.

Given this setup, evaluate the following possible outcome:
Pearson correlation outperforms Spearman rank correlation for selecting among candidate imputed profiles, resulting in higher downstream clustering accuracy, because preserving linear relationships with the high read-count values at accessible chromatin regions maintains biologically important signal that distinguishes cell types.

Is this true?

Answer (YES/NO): NO